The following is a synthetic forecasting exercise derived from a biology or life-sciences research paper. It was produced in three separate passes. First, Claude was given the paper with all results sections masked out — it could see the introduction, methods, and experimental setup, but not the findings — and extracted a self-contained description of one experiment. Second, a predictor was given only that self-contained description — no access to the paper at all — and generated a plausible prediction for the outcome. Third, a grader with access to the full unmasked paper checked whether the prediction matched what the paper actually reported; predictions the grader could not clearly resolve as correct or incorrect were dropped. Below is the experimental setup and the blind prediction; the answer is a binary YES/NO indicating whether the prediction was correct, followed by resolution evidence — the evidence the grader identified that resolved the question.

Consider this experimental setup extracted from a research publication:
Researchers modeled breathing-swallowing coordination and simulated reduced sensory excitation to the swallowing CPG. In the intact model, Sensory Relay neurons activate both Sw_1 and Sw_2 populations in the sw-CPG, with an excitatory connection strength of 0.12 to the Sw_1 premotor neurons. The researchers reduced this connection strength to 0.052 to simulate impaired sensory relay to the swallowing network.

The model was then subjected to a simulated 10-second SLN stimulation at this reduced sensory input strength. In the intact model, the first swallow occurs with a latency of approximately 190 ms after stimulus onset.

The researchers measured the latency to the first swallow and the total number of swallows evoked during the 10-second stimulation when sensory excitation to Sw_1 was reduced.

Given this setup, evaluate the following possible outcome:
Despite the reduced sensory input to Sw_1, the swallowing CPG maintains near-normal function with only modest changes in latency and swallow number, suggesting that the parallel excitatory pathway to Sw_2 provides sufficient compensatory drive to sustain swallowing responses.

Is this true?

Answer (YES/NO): NO